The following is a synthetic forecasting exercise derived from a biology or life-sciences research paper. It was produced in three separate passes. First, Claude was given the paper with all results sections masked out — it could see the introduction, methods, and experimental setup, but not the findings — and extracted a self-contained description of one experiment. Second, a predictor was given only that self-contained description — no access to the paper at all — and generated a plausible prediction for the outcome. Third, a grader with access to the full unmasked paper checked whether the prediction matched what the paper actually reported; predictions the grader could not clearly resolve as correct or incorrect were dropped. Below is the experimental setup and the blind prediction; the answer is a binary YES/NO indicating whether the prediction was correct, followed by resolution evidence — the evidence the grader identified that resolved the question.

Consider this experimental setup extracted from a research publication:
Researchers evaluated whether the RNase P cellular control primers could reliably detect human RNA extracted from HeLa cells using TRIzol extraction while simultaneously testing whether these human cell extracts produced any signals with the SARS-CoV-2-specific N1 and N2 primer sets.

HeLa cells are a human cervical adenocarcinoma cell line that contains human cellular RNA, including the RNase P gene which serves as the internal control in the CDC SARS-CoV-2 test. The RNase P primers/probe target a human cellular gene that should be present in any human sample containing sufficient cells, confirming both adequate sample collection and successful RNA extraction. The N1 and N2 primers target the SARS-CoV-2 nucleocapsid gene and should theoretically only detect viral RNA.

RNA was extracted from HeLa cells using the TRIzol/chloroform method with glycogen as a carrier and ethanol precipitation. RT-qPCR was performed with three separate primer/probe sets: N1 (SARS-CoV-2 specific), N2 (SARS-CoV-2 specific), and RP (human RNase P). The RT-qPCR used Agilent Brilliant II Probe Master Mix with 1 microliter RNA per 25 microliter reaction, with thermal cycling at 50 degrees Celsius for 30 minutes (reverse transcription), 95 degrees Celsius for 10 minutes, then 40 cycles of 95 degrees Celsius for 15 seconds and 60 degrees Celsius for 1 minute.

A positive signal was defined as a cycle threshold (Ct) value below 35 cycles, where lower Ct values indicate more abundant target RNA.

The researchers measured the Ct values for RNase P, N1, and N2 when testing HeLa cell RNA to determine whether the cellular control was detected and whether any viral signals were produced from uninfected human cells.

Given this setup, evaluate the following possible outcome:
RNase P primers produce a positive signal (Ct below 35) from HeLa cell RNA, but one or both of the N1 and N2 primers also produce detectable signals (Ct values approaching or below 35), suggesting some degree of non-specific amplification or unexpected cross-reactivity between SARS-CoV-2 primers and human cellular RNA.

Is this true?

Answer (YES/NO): NO